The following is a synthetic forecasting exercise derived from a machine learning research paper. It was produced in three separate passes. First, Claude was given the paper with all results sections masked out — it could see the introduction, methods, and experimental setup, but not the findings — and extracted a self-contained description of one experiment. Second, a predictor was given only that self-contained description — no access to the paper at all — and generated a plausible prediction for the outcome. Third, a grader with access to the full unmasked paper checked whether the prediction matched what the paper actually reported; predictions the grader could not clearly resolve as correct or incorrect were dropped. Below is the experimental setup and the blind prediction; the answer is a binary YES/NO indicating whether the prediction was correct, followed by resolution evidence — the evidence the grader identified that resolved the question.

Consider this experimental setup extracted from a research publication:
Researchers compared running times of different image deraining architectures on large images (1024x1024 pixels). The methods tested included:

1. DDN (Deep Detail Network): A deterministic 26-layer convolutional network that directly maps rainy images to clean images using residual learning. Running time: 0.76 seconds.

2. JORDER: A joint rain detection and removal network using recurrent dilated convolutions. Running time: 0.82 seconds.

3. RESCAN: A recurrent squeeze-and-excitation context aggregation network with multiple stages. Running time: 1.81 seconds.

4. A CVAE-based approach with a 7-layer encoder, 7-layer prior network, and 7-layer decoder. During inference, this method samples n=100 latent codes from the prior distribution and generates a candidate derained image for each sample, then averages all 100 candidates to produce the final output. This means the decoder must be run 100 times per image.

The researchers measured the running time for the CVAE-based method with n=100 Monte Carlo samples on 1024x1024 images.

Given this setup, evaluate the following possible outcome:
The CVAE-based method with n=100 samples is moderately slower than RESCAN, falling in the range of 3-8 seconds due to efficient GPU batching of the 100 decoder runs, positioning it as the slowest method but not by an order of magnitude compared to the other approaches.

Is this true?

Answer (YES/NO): NO